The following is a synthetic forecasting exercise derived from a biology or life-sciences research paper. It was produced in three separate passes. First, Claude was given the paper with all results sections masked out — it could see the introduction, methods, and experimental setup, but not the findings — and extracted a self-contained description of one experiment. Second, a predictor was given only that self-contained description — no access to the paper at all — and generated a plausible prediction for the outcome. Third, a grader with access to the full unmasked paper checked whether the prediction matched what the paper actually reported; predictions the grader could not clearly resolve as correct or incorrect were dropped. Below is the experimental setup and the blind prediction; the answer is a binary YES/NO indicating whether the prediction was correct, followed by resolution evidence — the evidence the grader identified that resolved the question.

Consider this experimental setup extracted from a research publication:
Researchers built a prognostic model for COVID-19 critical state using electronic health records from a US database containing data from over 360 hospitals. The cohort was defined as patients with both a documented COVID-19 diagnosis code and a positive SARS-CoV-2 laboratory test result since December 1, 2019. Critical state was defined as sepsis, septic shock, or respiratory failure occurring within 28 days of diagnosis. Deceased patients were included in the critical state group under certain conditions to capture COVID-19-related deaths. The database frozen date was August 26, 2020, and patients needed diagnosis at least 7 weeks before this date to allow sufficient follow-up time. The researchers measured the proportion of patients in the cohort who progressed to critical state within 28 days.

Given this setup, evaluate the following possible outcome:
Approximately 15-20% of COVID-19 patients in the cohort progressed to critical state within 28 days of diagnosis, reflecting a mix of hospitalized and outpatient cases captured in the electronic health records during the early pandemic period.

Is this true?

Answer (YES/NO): NO